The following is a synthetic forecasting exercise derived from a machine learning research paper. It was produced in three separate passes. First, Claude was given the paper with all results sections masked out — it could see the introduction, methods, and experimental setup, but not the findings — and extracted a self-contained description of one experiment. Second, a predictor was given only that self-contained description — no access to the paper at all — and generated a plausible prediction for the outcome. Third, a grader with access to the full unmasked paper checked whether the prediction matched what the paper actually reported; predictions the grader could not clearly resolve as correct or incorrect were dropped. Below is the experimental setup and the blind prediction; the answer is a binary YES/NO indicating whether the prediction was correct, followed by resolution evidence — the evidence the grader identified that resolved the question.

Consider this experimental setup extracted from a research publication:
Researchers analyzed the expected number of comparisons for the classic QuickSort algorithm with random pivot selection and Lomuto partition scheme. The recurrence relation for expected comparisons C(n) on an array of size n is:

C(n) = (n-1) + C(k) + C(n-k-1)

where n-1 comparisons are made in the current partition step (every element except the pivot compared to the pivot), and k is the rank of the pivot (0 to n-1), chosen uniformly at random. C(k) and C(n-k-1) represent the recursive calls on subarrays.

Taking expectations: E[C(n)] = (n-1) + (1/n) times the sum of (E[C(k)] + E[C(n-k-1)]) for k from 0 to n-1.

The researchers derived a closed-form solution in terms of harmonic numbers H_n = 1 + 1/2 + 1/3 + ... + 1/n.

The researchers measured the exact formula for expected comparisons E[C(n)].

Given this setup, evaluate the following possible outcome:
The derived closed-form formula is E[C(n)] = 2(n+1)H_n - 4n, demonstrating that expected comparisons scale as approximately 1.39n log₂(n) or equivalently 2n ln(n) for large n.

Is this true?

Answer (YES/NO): NO